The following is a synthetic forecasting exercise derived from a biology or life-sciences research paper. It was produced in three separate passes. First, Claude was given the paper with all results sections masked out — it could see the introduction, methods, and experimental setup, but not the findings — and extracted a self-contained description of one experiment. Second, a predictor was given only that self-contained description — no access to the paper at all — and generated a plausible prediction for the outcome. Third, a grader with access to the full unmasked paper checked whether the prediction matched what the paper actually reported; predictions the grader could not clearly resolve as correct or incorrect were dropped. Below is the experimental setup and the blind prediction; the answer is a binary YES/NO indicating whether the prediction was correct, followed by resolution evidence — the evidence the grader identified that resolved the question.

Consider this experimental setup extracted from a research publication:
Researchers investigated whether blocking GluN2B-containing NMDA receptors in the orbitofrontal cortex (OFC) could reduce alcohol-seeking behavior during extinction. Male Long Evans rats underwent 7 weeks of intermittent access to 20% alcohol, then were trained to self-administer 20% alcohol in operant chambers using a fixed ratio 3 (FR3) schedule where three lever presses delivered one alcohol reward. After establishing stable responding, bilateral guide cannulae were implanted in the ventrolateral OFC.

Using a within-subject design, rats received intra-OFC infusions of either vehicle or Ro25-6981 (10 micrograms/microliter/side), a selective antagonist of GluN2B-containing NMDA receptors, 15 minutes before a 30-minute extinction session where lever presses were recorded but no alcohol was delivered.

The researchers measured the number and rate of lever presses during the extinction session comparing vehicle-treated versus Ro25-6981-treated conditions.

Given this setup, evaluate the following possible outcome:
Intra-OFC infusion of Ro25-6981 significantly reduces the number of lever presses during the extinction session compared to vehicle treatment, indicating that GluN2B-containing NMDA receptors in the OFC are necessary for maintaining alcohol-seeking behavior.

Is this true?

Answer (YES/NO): YES